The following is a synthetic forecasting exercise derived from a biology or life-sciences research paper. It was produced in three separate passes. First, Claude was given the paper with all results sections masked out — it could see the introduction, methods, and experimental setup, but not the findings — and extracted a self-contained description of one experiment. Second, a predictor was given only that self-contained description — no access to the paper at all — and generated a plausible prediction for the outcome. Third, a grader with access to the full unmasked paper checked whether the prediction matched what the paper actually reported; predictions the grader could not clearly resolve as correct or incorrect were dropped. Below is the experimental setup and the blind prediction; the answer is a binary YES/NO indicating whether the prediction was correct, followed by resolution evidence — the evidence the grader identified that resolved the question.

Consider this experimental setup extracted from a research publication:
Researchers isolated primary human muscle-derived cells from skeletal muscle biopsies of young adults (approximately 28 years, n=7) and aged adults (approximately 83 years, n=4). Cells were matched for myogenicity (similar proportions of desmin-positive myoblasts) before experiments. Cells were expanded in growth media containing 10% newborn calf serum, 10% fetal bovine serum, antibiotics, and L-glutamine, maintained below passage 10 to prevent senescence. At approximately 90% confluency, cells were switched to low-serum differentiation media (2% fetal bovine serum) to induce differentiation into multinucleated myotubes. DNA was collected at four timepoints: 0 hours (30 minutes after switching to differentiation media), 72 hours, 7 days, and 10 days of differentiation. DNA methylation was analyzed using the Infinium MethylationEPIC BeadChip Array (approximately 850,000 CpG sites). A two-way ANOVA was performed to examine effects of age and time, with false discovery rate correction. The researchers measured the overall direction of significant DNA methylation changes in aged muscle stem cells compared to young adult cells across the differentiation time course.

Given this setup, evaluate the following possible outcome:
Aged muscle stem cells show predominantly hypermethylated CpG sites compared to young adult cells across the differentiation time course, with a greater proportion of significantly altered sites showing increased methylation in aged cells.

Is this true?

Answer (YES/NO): YES